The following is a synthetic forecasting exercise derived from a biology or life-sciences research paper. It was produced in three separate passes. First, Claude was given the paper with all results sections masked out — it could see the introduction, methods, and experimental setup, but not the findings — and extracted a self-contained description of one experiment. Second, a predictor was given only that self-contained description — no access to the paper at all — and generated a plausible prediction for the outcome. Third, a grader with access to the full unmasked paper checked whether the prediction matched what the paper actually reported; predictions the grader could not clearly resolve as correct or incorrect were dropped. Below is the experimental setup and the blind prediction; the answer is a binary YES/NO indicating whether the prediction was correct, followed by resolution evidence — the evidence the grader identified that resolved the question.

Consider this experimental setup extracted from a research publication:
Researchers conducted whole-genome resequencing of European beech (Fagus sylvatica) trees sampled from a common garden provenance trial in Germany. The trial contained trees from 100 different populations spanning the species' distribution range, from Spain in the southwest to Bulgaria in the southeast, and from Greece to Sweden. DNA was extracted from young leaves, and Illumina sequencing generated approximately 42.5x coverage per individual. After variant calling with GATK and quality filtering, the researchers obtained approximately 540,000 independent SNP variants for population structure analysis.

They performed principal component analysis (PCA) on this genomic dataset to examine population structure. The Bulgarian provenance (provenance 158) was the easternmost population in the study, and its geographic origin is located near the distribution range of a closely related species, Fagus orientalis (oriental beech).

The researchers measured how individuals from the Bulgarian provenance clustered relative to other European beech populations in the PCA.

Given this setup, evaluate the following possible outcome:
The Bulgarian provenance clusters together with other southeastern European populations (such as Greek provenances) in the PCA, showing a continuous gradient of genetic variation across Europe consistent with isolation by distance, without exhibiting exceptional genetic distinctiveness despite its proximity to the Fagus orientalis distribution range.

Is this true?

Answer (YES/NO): NO